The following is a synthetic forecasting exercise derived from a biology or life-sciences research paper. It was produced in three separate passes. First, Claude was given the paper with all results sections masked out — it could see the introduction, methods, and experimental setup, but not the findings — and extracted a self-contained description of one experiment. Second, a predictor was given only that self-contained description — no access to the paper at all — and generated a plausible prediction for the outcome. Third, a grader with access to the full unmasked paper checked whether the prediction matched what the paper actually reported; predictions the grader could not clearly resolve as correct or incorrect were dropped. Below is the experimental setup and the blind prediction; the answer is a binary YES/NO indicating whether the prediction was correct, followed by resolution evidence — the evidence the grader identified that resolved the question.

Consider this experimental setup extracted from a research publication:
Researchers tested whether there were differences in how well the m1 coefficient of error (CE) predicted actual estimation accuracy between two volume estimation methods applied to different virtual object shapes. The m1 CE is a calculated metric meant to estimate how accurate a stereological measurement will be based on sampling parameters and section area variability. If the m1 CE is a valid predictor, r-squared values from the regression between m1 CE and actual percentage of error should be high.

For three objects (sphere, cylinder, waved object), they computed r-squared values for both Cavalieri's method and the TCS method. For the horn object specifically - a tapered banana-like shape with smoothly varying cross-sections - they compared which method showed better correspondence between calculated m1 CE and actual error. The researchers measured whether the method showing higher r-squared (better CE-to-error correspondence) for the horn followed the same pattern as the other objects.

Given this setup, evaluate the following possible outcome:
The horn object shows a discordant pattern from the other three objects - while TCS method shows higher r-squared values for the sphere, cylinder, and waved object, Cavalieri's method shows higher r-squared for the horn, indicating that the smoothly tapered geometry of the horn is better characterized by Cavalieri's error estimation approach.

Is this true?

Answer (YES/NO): YES